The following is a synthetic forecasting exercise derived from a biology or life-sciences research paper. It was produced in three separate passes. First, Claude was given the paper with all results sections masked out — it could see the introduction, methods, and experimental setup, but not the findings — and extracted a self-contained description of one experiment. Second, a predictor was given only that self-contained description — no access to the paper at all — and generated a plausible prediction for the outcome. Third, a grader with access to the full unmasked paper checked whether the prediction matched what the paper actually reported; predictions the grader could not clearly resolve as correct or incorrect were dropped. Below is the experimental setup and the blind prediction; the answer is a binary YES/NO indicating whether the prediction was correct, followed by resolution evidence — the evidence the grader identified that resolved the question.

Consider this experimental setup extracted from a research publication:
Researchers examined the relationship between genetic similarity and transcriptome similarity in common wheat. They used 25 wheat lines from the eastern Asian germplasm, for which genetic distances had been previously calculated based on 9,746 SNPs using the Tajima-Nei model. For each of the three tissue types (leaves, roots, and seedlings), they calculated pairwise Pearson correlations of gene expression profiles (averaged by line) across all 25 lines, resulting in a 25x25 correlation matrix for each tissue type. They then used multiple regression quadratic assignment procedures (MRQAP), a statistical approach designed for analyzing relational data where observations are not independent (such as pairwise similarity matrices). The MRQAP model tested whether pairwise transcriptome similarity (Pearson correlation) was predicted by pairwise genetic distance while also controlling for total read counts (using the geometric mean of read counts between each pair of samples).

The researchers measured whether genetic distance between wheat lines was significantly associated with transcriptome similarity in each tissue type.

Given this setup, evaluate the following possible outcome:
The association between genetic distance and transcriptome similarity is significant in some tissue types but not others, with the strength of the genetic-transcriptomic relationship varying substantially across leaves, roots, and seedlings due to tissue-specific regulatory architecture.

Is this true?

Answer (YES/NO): YES